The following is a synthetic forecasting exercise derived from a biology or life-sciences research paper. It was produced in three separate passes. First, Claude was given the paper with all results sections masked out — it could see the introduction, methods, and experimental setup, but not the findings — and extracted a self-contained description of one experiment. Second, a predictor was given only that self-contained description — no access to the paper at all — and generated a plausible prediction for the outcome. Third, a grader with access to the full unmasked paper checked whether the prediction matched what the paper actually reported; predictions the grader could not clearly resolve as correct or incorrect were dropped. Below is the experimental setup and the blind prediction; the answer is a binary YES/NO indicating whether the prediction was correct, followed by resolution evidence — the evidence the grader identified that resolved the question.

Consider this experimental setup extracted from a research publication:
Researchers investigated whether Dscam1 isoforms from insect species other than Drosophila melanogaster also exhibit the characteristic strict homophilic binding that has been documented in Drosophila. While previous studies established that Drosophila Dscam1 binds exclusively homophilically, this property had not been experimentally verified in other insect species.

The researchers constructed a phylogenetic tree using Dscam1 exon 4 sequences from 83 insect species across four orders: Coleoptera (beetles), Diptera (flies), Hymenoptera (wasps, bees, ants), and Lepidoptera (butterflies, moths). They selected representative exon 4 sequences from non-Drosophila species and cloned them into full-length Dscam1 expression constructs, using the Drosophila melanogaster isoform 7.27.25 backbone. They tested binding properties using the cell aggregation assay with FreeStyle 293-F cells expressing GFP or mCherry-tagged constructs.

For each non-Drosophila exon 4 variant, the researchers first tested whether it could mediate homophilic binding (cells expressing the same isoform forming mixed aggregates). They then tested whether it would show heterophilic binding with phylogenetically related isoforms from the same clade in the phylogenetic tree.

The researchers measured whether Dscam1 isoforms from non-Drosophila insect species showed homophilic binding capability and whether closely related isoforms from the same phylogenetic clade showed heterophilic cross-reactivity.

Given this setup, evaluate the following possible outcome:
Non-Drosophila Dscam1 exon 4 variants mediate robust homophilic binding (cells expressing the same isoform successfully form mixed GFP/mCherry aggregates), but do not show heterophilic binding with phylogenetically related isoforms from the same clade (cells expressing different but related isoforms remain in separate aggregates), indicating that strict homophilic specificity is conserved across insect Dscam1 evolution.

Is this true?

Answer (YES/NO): YES